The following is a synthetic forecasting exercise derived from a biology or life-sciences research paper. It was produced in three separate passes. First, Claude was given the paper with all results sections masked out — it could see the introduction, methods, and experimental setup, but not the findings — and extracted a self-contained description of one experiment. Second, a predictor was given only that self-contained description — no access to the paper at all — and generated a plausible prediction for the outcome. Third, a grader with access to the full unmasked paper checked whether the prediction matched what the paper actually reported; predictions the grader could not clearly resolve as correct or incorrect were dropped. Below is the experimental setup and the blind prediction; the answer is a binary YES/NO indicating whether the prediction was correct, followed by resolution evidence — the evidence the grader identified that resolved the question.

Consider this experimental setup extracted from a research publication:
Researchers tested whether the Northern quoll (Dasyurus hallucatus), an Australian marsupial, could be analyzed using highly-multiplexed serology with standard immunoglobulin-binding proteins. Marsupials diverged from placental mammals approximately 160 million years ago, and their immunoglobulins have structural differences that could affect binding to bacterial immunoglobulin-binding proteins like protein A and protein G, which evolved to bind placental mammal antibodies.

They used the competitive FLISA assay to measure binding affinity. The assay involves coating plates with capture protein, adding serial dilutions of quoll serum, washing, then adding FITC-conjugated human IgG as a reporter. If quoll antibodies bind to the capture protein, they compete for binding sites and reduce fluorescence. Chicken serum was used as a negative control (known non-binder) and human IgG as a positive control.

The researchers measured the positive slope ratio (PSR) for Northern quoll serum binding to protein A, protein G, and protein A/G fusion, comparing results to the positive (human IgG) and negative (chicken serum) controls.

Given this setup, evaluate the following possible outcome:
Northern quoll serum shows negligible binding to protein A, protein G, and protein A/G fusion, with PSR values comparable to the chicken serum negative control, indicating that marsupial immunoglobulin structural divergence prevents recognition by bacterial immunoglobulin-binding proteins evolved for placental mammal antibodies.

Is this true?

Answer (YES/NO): NO